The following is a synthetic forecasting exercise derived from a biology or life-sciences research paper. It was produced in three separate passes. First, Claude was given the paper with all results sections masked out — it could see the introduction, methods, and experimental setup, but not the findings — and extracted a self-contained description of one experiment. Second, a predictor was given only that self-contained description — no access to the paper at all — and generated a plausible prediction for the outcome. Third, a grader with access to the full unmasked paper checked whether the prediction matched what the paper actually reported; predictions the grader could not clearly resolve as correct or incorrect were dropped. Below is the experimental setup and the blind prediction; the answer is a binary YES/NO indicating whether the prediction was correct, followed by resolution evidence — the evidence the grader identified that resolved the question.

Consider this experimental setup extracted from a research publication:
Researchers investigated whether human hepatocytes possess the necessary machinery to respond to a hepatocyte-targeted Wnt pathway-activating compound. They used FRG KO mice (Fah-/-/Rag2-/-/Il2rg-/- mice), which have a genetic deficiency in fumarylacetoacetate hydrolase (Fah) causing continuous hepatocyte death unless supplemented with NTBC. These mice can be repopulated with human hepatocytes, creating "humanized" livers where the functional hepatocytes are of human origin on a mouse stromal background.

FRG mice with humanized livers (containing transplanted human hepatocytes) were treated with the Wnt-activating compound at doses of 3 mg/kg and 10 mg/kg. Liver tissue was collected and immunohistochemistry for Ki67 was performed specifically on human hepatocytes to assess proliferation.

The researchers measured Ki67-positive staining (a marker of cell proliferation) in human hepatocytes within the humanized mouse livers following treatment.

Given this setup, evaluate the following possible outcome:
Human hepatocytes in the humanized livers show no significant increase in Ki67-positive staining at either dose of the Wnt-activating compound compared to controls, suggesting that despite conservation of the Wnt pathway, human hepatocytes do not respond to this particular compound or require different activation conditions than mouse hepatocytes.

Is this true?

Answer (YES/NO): NO